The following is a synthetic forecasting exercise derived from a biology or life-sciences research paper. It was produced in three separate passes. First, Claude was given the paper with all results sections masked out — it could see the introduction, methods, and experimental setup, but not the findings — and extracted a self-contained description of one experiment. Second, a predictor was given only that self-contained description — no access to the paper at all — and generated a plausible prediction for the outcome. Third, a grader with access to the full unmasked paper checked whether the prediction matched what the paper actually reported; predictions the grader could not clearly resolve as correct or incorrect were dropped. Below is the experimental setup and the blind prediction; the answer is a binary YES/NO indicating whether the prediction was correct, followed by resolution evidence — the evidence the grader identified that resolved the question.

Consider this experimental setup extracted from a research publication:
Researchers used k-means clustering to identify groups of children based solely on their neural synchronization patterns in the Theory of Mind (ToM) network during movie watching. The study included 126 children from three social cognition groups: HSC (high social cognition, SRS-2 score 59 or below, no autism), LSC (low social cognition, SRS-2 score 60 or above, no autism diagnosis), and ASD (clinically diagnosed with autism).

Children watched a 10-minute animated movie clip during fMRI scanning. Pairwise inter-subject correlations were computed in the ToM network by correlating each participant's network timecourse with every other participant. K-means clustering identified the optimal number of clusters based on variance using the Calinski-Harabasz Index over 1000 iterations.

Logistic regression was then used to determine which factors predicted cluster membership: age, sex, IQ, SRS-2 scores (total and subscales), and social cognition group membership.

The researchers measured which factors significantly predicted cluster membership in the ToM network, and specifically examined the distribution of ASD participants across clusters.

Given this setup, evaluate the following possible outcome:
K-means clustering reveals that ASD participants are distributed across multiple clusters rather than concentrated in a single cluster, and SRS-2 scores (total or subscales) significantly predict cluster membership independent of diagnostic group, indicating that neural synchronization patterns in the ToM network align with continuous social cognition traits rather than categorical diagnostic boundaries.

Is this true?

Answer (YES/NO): NO